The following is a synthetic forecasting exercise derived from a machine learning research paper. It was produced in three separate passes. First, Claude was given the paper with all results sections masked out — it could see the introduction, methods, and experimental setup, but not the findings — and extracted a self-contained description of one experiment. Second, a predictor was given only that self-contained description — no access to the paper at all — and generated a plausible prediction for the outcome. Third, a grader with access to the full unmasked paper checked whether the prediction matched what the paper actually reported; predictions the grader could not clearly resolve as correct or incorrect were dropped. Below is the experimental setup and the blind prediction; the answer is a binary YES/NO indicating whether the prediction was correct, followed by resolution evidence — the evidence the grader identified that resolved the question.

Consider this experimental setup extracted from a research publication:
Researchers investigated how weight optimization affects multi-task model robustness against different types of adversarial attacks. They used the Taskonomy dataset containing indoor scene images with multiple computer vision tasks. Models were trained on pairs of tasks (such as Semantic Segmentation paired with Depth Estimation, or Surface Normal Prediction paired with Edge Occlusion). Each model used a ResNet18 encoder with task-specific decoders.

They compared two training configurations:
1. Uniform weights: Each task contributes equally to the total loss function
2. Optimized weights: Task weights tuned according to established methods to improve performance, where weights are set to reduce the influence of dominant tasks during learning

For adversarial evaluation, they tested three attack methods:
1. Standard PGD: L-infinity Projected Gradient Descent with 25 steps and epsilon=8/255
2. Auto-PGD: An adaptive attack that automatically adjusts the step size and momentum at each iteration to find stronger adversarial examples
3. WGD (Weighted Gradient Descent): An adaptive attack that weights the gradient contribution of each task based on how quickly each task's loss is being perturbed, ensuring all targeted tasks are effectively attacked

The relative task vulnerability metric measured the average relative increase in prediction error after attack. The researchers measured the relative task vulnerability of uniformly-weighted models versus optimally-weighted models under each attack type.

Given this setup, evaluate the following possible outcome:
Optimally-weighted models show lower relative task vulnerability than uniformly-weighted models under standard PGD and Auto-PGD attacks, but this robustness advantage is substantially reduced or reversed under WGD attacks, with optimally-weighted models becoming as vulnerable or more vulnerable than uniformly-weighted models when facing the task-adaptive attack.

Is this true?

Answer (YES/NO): NO